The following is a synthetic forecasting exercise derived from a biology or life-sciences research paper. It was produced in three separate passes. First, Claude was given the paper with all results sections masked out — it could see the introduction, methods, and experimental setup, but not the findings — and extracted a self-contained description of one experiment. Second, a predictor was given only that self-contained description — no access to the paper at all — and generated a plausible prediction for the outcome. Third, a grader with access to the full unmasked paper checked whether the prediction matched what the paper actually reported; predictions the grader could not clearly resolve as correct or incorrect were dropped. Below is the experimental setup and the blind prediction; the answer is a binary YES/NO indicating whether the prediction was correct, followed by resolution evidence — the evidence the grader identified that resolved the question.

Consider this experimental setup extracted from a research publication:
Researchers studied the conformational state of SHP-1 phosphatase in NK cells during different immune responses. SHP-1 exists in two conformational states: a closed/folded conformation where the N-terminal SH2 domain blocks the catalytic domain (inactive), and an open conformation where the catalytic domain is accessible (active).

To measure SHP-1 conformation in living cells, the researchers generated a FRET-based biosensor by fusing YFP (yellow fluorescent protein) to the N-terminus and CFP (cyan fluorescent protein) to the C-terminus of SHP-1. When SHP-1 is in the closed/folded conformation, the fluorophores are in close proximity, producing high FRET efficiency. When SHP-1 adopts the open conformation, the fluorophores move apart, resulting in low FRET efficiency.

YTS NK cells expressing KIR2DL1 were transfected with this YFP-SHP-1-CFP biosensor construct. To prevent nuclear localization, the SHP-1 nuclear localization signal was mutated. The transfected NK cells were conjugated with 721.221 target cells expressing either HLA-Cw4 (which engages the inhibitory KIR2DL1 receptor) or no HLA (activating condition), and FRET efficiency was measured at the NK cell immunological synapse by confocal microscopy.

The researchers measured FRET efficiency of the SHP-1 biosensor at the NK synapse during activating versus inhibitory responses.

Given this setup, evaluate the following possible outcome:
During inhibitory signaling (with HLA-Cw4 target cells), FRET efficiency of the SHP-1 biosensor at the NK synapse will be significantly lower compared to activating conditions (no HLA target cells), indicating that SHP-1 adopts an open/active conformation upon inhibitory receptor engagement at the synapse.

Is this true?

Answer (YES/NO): YES